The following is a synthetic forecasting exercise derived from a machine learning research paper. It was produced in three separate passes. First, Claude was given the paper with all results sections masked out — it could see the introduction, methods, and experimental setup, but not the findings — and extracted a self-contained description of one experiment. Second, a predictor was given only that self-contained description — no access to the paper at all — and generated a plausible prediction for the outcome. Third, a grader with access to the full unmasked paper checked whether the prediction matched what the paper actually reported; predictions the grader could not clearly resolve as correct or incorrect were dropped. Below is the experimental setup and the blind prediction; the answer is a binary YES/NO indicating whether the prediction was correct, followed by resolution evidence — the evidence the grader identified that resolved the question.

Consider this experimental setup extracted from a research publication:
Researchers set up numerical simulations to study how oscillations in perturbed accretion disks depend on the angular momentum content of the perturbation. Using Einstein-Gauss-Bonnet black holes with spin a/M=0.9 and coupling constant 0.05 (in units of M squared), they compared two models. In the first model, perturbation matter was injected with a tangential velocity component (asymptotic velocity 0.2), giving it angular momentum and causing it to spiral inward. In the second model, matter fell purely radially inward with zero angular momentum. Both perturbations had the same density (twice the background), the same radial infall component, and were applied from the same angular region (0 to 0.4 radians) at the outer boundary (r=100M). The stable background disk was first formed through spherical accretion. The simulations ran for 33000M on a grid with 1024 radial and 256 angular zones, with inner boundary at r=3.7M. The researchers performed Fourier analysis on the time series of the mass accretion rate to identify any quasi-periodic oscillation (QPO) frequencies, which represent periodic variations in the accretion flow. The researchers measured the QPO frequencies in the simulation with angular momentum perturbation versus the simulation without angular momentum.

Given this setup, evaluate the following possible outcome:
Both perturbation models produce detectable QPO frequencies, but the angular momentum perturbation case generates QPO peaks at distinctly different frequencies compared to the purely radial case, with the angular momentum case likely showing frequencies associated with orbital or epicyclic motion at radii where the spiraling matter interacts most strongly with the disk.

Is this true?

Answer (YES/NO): NO